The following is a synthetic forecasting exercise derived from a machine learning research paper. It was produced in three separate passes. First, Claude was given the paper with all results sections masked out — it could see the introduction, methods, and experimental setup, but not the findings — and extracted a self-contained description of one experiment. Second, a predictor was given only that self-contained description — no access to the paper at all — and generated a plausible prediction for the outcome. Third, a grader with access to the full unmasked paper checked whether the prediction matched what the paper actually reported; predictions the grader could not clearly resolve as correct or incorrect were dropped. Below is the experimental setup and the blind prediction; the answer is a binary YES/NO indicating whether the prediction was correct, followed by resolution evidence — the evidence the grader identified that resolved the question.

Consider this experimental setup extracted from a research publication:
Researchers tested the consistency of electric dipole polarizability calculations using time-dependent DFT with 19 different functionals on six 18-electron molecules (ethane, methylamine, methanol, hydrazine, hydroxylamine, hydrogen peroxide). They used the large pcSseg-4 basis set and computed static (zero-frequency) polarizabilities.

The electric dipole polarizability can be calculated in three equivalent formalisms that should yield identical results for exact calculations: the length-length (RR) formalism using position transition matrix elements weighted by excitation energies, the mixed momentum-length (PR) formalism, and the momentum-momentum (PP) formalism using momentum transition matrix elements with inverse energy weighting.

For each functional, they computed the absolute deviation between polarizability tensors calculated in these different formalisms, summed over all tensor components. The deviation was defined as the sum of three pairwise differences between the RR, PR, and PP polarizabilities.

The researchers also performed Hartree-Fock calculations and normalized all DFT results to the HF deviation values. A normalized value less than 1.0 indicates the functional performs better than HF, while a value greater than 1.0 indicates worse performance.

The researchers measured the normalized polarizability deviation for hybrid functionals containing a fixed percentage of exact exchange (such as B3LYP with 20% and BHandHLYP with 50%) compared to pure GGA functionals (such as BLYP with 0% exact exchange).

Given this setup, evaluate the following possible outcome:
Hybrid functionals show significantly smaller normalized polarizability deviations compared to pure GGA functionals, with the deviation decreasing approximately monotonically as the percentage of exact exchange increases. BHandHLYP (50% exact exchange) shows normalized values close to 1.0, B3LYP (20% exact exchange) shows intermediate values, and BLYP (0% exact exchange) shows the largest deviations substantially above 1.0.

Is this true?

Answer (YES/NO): NO